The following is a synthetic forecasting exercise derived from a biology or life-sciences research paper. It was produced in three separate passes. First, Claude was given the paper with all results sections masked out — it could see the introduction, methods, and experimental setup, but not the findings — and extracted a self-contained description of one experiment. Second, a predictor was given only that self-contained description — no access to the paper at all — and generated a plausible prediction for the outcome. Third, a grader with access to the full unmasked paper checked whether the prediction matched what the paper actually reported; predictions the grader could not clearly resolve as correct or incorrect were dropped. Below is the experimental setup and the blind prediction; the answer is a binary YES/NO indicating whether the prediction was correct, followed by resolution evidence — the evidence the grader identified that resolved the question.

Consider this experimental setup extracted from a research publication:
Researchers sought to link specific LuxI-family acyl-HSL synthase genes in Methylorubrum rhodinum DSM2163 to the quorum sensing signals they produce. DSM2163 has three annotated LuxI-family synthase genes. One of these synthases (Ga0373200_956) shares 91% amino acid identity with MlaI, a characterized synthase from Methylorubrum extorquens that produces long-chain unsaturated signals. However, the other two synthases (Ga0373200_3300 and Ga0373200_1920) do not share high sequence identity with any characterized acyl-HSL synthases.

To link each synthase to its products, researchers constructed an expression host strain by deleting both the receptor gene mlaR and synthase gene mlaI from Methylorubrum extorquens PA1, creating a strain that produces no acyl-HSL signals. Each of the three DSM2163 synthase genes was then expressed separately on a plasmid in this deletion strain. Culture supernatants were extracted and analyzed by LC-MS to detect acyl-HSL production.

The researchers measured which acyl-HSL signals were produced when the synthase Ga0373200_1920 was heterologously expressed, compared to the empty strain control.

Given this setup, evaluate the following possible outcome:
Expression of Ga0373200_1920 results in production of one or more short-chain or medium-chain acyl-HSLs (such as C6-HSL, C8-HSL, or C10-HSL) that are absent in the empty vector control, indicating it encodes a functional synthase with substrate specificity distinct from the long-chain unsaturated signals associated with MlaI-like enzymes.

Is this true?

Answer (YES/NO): YES